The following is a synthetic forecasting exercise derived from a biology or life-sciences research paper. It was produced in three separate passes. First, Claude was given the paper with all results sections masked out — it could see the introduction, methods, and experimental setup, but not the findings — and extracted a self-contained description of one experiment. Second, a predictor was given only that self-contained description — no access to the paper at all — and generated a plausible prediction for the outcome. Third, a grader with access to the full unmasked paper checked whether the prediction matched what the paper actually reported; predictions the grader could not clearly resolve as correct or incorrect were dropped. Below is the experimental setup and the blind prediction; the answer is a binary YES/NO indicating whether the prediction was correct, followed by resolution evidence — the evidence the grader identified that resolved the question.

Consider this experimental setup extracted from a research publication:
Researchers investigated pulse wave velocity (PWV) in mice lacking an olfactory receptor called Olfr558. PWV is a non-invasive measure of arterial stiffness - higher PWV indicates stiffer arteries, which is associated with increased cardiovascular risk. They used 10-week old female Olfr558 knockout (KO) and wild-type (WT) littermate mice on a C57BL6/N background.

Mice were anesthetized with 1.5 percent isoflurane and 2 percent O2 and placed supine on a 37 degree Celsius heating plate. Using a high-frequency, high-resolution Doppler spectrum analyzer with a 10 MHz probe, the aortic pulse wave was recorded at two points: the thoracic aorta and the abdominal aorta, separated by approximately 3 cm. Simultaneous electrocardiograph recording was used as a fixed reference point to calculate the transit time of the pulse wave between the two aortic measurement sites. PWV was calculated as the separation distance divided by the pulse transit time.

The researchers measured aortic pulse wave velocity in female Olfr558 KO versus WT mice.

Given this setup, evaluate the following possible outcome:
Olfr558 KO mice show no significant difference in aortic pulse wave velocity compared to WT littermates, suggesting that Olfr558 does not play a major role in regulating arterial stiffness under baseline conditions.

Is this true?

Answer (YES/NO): NO